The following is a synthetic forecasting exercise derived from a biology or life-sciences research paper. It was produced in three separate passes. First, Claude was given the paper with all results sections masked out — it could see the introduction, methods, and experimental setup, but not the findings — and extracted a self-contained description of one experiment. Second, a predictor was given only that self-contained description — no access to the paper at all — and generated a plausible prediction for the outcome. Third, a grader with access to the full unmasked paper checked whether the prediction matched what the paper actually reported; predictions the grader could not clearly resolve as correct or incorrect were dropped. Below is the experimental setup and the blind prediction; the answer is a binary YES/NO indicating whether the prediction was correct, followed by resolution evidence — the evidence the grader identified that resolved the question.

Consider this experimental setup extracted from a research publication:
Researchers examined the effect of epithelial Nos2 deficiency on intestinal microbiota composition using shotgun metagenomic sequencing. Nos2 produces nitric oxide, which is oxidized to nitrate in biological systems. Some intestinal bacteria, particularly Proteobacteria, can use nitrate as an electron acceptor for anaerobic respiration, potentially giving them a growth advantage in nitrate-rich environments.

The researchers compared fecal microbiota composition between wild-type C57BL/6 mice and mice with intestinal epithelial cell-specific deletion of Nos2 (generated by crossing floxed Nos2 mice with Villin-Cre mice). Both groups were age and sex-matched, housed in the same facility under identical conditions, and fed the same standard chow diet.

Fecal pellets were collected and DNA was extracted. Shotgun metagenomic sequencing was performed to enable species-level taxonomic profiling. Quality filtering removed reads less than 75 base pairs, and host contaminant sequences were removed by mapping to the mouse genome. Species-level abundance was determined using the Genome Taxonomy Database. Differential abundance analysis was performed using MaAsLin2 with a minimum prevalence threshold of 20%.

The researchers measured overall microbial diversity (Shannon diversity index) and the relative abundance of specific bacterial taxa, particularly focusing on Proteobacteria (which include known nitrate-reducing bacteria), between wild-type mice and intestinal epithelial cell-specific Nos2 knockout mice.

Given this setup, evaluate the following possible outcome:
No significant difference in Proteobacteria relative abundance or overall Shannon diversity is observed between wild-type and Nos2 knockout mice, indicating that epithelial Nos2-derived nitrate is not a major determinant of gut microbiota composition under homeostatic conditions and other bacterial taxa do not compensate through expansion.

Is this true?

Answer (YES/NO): NO